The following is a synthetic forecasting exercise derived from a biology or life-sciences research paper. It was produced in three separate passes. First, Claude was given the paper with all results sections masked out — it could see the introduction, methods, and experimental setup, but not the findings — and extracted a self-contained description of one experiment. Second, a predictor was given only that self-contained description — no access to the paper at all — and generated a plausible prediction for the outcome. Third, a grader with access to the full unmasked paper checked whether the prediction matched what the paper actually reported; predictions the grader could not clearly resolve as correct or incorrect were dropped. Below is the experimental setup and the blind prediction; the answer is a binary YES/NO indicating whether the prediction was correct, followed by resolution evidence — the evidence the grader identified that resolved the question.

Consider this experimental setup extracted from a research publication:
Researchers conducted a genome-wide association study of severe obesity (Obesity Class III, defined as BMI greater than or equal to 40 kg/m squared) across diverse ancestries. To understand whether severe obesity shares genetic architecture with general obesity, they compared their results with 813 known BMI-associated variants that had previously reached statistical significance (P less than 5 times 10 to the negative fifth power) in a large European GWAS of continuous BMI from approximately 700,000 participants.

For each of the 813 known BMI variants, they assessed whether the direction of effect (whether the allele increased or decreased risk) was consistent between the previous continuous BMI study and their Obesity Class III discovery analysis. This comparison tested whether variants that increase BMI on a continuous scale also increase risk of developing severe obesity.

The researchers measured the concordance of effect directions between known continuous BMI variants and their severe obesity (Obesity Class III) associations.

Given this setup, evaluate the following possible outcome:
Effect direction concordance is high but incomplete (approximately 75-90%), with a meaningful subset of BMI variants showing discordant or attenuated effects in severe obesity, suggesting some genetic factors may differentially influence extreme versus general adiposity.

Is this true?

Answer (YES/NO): NO